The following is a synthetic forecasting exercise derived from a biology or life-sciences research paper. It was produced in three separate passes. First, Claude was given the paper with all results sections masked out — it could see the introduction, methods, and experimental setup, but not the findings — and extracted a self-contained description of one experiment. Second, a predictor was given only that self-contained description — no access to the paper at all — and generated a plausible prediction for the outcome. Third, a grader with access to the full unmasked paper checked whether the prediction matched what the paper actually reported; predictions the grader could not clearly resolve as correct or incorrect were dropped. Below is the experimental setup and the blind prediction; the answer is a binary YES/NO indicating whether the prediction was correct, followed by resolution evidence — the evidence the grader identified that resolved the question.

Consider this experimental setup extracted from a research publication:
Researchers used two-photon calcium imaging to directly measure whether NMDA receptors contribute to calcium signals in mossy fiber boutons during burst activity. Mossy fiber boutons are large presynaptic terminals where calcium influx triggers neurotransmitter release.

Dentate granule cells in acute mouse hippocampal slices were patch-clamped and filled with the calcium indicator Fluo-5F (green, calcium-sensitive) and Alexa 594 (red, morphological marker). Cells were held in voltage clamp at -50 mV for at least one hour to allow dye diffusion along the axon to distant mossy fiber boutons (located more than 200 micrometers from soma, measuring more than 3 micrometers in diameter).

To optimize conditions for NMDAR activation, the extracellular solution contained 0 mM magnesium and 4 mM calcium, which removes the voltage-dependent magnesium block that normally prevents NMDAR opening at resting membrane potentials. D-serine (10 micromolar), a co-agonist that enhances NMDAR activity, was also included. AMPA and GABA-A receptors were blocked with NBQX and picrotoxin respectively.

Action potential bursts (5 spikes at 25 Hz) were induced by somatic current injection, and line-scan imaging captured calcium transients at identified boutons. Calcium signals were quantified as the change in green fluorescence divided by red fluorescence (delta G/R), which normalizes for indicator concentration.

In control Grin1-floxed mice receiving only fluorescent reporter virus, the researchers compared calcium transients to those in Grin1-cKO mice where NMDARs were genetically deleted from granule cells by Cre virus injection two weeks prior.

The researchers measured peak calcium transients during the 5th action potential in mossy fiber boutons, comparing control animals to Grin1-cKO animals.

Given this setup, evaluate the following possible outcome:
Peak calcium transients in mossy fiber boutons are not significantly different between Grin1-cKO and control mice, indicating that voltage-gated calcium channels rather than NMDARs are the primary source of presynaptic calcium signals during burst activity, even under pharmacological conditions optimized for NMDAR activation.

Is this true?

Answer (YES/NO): NO